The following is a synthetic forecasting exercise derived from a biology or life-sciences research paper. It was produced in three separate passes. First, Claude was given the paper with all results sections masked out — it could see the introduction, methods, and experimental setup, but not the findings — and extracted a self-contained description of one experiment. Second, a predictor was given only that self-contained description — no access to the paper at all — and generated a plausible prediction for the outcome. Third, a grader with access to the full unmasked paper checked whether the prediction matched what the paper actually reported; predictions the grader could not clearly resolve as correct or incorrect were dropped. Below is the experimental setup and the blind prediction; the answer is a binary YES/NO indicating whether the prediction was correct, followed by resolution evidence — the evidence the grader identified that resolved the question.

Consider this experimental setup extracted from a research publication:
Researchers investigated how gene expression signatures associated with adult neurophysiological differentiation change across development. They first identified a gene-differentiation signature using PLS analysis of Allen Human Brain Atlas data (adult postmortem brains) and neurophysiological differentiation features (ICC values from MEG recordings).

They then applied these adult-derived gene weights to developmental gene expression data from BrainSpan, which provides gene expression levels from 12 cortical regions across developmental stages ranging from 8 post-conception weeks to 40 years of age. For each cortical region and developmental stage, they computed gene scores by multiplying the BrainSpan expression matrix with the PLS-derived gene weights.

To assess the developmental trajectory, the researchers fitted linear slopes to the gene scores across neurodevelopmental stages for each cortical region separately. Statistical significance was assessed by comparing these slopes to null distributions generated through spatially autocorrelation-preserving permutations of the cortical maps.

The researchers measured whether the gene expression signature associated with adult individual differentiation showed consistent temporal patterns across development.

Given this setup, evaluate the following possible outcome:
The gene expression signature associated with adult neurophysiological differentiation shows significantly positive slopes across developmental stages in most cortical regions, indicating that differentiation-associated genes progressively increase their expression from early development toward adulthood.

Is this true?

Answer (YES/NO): YES